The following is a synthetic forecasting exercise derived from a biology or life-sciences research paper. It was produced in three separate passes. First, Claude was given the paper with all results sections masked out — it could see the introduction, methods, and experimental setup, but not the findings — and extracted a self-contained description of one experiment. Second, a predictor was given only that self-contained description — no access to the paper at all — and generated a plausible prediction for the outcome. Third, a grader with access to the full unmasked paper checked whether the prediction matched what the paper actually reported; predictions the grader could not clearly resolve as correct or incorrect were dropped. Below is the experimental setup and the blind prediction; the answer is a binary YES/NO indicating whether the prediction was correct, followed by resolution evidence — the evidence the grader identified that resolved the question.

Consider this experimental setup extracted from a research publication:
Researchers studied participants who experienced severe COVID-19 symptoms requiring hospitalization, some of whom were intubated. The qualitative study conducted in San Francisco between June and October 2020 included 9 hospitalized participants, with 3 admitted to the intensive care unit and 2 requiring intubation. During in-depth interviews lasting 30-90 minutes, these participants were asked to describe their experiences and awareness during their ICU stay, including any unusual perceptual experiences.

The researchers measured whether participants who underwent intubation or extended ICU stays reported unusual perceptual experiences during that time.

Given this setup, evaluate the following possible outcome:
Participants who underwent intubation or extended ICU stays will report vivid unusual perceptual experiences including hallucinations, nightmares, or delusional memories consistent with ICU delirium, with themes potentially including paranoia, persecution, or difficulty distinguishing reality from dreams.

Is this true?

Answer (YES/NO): NO